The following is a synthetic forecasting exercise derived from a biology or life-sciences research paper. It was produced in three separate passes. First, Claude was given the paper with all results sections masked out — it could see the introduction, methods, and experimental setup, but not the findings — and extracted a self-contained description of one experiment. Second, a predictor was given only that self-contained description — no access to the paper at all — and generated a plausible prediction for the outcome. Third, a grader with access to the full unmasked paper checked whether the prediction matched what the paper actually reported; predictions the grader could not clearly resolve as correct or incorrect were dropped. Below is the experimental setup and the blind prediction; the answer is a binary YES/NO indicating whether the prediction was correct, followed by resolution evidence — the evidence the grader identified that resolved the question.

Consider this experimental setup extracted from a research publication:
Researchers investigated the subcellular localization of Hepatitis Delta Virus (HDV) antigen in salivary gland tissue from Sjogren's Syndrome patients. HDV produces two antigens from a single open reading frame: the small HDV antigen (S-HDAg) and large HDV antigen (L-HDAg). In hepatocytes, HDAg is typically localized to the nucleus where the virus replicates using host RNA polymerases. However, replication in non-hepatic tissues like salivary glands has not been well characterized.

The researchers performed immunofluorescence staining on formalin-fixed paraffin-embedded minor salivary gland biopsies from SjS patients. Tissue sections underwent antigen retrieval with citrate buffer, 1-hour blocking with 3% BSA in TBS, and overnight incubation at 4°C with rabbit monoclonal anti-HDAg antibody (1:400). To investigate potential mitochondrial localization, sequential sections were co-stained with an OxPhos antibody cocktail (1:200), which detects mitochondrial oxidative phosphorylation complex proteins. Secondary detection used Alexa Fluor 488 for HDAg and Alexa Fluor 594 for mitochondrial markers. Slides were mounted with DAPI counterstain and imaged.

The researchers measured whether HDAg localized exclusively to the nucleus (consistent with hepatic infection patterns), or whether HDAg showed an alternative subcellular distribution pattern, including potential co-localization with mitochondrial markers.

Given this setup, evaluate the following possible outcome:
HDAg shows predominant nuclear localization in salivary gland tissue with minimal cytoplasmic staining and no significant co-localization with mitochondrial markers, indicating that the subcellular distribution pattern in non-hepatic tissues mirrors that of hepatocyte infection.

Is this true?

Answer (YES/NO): NO